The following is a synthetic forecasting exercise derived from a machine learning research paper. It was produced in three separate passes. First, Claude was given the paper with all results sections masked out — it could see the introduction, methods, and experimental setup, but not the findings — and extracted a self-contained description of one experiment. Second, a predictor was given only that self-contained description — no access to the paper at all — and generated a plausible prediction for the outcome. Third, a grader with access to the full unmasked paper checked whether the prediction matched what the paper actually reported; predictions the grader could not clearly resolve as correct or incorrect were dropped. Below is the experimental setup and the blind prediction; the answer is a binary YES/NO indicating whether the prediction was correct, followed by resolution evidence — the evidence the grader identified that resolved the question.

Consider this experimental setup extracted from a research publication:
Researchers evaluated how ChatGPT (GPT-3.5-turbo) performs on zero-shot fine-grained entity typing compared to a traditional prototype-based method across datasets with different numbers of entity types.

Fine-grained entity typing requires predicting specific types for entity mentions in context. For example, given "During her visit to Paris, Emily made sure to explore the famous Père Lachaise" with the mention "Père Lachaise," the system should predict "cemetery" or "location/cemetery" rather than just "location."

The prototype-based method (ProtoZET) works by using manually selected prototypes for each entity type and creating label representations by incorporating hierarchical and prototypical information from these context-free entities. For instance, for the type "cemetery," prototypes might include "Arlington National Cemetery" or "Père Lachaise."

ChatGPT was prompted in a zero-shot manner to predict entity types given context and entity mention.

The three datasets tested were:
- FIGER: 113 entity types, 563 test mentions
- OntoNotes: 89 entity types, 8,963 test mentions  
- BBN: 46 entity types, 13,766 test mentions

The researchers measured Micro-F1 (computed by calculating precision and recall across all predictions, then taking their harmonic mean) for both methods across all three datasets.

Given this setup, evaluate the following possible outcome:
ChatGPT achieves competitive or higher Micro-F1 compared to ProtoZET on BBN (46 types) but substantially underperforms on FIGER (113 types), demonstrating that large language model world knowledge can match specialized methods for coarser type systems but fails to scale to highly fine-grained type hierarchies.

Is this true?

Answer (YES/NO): NO